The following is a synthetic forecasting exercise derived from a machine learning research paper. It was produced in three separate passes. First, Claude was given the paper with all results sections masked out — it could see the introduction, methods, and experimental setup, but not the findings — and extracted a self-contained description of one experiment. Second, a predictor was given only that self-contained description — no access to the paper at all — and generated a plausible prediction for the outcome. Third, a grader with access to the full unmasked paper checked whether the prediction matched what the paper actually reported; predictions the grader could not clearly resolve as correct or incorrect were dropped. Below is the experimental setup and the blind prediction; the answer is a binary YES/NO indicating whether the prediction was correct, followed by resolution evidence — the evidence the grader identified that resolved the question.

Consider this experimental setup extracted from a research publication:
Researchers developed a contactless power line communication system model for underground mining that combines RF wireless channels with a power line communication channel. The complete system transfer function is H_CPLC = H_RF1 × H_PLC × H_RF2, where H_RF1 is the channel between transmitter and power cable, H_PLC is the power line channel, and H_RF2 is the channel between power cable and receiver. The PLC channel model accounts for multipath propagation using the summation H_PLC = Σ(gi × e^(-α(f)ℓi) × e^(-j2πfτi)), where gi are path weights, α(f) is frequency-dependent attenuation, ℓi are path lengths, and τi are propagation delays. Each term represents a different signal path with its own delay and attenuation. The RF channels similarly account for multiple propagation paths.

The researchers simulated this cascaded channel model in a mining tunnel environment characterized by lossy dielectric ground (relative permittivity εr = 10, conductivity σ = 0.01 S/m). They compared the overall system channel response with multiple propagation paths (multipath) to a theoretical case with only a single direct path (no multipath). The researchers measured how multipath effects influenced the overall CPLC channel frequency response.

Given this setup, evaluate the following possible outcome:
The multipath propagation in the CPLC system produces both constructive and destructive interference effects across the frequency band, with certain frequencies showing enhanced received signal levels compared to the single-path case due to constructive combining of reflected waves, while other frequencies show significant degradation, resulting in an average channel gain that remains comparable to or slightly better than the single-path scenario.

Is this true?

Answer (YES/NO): NO